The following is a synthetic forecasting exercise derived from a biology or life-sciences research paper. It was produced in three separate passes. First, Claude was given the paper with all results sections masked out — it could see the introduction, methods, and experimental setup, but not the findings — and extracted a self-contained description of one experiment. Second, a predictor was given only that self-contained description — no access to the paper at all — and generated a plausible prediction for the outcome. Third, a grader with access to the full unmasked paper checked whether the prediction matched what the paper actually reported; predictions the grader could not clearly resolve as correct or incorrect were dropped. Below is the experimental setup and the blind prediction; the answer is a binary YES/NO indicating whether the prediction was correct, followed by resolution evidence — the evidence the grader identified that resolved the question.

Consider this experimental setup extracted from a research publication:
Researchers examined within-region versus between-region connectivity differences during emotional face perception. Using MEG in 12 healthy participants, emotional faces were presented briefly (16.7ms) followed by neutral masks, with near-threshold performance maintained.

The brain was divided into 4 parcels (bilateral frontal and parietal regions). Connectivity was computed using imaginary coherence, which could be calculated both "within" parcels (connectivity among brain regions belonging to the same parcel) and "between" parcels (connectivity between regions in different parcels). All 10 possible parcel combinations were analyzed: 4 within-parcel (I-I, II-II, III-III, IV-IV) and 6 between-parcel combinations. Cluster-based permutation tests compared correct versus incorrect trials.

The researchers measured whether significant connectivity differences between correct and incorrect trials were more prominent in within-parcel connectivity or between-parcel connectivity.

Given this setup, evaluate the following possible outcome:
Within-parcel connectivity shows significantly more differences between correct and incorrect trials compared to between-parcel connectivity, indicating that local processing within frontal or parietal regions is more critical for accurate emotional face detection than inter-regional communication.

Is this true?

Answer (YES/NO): NO